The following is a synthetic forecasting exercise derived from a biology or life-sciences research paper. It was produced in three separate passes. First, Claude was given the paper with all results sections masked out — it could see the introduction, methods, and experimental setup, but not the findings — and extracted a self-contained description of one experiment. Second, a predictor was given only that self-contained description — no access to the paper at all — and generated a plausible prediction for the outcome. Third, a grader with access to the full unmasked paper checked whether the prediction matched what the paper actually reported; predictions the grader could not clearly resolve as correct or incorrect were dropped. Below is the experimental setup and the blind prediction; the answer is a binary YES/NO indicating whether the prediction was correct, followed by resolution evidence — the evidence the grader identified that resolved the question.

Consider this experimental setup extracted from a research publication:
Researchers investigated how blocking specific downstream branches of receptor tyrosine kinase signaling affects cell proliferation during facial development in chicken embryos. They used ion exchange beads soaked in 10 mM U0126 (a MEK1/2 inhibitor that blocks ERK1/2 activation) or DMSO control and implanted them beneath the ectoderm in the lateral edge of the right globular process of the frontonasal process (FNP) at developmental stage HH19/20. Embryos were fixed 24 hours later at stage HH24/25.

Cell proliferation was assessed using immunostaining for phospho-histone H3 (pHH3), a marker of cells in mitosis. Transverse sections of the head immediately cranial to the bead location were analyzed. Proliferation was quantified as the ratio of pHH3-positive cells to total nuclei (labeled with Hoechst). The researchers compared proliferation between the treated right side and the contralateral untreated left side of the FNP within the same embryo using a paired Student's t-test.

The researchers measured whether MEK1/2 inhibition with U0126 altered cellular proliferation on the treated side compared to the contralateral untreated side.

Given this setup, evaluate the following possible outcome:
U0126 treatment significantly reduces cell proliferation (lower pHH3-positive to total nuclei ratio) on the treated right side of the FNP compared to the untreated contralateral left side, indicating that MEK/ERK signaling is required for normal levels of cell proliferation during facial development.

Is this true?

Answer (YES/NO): NO